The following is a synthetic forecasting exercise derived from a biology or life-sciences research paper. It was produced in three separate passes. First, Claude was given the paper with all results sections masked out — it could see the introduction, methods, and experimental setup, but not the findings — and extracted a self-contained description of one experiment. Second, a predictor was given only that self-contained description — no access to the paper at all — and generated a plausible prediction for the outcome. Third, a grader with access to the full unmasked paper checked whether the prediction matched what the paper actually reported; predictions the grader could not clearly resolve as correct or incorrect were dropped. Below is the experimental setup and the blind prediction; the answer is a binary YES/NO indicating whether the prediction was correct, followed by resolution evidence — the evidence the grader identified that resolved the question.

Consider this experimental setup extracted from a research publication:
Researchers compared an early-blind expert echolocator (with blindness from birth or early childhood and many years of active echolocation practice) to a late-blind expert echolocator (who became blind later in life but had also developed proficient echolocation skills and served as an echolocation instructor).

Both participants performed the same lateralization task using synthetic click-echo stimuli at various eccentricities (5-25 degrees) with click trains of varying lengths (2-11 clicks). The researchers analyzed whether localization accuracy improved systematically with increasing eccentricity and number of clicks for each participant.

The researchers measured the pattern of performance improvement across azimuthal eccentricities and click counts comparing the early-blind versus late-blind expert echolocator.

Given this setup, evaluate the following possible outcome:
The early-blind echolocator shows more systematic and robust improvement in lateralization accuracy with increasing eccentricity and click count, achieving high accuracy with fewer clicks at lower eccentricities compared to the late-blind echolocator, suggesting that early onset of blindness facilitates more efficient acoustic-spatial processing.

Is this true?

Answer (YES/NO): YES